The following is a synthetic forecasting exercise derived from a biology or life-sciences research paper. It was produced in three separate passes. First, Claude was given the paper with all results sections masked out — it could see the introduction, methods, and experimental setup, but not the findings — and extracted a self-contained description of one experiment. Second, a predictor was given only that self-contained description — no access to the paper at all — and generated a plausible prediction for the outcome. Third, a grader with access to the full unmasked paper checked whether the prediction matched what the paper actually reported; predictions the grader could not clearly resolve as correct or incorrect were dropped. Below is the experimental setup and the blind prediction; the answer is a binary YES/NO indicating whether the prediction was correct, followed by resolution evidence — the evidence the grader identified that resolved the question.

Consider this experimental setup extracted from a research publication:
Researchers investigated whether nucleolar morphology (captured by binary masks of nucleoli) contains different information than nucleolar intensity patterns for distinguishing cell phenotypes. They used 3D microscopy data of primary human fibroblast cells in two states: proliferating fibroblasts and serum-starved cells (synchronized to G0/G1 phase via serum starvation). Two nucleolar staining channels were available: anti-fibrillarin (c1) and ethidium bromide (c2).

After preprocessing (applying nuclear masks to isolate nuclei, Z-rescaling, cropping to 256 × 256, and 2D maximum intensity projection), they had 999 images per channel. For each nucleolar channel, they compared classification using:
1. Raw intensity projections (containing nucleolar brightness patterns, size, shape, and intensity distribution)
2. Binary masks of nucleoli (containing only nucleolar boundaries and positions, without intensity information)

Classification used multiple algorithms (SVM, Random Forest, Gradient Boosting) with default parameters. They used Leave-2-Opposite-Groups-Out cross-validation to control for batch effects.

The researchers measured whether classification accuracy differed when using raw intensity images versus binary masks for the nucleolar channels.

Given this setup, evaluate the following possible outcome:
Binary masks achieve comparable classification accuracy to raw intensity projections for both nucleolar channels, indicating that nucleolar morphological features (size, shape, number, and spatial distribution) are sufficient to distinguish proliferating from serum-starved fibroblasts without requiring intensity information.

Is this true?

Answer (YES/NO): NO